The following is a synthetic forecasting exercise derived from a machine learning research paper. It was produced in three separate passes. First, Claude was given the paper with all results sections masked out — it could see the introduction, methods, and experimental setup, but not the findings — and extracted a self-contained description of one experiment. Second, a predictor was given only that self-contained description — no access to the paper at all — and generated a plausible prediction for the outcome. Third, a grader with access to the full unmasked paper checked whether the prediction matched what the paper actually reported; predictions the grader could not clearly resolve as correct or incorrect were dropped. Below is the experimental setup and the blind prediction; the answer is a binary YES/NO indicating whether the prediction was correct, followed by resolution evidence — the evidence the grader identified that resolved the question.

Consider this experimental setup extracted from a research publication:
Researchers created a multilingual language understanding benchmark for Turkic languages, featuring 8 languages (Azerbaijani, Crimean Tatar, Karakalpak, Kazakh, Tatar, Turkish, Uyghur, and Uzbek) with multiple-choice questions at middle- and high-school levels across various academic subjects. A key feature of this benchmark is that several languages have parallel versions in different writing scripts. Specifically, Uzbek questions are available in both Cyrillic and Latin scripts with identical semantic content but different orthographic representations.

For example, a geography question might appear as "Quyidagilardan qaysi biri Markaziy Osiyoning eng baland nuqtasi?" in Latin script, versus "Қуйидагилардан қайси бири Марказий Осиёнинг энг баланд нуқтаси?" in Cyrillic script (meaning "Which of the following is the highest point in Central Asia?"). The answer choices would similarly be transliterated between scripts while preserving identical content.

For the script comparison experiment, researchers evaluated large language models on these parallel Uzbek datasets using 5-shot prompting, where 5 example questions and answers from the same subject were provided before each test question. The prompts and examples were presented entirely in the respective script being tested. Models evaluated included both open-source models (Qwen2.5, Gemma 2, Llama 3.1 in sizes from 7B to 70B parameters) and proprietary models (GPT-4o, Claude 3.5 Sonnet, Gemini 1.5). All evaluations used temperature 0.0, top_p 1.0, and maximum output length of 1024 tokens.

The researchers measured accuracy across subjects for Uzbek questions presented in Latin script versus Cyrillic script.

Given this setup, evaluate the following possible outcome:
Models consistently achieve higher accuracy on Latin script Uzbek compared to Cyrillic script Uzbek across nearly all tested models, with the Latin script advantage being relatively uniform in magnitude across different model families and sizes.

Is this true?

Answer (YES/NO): NO